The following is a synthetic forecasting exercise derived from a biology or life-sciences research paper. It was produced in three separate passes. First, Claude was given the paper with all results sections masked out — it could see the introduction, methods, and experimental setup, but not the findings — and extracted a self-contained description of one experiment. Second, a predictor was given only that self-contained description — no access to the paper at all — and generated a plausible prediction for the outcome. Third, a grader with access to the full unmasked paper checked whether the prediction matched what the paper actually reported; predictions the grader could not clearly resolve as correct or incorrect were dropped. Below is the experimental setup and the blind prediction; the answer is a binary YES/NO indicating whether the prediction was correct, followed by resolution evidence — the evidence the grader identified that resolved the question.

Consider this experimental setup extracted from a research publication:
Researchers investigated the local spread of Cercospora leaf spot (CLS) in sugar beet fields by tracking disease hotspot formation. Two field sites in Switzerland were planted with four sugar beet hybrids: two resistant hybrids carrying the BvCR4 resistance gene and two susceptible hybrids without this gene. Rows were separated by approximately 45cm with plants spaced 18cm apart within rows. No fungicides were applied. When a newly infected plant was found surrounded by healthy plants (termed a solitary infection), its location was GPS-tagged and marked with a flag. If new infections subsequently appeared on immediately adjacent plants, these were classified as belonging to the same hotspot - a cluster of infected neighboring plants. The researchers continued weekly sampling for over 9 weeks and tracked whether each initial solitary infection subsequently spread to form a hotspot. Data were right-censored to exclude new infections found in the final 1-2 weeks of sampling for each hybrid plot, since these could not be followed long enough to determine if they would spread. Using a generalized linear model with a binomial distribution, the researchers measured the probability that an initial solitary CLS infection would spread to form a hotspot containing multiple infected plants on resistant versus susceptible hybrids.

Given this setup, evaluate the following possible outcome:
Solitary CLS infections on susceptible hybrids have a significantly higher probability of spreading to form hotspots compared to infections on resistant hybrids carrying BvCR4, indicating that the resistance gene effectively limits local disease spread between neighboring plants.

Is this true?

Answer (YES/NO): NO